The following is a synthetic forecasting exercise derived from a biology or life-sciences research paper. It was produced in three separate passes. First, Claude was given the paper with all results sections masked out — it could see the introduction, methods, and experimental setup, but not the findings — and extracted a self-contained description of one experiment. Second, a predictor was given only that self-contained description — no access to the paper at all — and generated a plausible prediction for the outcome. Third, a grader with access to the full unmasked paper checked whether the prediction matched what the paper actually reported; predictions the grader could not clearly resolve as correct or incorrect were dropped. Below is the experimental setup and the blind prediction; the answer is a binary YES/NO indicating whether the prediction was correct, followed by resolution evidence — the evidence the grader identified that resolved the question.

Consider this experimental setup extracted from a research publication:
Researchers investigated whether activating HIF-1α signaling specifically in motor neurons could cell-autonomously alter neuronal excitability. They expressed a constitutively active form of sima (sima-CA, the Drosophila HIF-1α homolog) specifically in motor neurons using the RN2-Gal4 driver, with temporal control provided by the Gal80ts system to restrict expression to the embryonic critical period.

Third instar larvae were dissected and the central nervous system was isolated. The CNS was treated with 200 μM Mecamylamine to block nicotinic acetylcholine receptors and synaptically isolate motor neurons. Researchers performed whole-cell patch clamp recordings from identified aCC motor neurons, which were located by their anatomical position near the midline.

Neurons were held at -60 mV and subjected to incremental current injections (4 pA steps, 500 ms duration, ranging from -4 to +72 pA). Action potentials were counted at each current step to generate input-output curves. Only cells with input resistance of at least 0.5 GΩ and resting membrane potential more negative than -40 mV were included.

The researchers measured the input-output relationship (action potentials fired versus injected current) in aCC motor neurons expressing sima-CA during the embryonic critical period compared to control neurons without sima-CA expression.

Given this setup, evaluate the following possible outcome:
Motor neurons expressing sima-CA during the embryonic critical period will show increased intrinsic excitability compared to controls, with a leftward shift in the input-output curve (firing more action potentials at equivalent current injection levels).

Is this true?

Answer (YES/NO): NO